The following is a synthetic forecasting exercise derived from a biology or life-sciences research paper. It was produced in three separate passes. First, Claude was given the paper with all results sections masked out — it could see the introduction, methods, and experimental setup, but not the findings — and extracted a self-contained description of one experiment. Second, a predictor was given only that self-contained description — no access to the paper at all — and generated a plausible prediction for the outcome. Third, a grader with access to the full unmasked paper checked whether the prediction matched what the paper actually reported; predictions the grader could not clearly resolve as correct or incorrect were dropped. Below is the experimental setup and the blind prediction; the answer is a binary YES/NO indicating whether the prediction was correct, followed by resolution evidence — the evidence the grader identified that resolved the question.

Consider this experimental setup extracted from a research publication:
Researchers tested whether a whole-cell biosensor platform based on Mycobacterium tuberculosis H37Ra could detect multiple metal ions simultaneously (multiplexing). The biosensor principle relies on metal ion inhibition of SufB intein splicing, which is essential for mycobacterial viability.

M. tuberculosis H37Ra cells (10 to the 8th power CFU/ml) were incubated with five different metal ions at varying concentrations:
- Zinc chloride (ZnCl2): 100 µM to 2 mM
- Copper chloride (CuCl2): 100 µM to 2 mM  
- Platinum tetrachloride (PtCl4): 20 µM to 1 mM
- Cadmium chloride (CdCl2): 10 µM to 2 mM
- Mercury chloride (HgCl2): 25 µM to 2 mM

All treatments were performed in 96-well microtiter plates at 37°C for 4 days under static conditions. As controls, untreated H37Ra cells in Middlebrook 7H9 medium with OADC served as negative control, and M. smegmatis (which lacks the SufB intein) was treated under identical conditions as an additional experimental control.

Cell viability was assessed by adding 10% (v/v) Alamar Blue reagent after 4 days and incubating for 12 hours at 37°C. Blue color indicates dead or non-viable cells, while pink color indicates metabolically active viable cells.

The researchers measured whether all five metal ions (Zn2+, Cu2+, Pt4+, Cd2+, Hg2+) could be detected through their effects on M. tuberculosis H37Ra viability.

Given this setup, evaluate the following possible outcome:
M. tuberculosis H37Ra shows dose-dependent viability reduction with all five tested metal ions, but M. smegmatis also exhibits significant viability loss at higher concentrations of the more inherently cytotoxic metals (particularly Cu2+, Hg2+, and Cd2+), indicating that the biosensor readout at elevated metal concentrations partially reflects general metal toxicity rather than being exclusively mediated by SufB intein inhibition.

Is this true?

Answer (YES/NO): NO